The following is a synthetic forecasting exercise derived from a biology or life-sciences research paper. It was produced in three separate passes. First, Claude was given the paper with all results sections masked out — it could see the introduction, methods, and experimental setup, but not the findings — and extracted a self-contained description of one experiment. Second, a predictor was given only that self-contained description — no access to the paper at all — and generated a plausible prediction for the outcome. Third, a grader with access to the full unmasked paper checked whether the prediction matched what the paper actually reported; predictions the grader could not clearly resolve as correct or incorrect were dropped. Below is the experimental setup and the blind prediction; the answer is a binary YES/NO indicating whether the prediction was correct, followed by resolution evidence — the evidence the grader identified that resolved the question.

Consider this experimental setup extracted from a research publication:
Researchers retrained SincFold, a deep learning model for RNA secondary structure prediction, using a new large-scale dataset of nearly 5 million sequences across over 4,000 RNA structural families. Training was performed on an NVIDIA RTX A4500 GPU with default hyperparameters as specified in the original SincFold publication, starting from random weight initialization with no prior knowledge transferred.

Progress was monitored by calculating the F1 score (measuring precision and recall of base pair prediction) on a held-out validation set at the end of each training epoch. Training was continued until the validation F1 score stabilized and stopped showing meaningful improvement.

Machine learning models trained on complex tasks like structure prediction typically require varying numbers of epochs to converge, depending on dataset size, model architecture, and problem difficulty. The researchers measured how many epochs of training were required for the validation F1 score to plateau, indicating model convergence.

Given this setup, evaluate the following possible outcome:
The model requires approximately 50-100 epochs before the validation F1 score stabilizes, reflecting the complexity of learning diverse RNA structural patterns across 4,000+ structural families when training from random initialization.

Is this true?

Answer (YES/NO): NO